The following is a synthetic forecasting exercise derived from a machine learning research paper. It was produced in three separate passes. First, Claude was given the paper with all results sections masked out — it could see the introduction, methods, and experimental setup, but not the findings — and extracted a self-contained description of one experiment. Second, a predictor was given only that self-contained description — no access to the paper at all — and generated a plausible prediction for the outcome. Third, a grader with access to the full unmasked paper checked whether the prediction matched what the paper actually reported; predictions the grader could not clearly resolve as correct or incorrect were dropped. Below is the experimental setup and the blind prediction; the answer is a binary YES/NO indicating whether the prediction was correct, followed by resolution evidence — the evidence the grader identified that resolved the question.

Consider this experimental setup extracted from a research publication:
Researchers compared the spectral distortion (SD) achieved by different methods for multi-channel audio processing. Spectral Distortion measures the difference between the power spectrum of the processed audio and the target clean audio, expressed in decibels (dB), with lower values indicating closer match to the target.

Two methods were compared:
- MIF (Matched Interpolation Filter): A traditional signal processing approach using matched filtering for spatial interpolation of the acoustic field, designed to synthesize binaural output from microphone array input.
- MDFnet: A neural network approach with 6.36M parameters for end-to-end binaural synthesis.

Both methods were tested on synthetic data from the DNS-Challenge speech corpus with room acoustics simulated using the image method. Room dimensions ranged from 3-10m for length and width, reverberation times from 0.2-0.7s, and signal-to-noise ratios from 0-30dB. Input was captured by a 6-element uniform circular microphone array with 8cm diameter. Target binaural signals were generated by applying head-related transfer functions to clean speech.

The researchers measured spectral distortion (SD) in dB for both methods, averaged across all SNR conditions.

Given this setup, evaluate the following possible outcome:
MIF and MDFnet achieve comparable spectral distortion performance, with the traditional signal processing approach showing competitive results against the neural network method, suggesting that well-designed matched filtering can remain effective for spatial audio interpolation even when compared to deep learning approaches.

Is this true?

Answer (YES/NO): NO